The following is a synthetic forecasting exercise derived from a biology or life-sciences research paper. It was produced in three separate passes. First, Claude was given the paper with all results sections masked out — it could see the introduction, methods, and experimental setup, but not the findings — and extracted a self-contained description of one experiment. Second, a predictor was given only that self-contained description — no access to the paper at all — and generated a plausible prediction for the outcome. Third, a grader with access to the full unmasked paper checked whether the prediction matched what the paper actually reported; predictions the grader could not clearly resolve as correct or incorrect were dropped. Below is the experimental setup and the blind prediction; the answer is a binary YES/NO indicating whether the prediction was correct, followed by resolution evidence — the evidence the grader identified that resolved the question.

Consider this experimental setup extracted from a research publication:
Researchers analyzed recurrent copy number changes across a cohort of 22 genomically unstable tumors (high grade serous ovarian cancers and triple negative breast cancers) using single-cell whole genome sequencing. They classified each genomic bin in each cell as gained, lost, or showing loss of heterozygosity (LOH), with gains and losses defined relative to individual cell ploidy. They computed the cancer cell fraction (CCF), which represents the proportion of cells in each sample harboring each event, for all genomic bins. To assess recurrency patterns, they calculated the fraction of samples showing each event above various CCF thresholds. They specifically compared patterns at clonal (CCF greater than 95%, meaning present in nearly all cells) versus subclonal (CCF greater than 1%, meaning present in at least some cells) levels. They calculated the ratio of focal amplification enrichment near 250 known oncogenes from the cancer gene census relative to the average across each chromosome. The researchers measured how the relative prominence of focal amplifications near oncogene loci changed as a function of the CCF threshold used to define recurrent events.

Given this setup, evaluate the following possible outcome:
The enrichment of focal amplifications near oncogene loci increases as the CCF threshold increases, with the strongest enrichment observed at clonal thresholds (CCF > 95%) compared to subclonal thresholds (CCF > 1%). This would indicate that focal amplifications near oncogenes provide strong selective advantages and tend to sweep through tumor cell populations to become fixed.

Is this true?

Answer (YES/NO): YES